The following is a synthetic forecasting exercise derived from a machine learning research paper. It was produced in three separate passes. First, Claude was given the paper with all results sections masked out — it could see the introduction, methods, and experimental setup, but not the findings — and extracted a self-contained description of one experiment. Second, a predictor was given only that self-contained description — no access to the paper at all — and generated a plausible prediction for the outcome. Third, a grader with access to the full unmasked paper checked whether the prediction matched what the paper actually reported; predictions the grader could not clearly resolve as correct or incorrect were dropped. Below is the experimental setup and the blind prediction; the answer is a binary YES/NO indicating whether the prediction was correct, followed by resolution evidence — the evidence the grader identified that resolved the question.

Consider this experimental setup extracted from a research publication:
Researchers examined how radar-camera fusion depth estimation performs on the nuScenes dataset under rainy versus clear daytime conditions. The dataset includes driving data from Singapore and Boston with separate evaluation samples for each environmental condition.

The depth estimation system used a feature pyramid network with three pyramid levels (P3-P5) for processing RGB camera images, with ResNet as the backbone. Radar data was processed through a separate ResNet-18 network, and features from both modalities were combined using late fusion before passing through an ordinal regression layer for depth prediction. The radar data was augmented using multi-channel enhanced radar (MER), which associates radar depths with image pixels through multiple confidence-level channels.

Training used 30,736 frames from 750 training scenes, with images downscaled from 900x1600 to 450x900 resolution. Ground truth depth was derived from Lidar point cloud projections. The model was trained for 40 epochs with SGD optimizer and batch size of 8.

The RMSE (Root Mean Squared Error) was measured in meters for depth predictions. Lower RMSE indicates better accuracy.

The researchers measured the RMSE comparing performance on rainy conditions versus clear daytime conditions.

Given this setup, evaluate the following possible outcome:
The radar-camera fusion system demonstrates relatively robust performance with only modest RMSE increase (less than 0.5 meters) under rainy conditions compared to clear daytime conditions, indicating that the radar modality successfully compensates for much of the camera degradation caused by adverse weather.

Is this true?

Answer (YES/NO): YES